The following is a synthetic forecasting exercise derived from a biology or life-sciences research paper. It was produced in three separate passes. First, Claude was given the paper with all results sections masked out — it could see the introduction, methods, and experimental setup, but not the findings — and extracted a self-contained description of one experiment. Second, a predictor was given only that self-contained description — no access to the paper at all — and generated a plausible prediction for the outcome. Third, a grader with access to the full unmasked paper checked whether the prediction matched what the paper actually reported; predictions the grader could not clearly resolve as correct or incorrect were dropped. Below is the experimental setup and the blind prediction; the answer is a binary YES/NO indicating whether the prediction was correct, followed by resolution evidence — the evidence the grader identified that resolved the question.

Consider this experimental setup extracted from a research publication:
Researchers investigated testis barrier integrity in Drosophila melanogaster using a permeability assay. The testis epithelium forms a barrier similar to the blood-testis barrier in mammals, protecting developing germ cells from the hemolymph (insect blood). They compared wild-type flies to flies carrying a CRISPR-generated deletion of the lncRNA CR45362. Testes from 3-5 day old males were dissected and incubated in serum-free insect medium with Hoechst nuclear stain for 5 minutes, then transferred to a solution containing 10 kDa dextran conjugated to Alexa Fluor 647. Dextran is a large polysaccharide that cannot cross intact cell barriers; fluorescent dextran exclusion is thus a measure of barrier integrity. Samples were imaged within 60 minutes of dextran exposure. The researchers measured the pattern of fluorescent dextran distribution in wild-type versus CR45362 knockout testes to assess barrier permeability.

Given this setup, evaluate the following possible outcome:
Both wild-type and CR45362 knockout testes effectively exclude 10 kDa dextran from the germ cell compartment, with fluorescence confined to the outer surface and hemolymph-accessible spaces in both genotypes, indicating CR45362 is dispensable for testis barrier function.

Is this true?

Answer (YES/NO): YES